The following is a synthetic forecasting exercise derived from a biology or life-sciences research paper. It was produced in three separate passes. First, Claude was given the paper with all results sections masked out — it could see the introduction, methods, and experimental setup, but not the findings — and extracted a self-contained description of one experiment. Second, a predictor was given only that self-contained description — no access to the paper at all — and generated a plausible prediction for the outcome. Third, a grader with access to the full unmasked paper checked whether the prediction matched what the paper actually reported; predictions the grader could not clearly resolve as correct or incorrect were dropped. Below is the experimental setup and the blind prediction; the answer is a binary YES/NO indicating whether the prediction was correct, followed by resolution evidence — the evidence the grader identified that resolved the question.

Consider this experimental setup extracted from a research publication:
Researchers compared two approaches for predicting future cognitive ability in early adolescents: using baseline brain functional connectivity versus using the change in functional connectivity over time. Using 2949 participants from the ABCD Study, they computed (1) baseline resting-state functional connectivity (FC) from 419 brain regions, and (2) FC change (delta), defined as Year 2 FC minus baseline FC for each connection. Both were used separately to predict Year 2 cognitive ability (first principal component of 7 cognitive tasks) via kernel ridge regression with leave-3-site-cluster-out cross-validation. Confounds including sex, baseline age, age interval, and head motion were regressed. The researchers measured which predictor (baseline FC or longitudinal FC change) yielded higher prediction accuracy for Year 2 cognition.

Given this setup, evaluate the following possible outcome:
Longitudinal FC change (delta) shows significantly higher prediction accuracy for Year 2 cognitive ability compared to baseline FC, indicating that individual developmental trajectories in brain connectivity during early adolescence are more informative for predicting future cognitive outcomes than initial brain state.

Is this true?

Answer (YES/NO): NO